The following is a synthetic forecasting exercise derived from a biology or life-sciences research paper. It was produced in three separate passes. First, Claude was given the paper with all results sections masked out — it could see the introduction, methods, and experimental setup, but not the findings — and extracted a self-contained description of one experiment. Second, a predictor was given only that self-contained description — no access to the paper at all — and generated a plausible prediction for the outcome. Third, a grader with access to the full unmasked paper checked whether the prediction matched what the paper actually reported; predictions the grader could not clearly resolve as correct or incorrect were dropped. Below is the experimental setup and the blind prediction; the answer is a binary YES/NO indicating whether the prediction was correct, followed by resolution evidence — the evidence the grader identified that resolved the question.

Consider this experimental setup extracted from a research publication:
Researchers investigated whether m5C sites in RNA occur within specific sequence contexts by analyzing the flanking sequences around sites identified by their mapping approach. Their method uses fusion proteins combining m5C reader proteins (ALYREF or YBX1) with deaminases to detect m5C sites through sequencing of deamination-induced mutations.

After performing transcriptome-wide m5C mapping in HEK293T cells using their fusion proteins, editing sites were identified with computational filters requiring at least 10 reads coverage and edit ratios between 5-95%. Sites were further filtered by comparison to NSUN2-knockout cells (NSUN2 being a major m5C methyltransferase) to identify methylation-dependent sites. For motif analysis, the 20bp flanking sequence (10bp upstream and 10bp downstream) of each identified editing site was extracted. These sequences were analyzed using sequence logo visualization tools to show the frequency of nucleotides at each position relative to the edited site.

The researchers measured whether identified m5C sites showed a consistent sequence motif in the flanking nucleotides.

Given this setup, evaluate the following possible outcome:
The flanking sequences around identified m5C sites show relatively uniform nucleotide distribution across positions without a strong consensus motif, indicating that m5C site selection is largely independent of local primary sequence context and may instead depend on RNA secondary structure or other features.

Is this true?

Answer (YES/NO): NO